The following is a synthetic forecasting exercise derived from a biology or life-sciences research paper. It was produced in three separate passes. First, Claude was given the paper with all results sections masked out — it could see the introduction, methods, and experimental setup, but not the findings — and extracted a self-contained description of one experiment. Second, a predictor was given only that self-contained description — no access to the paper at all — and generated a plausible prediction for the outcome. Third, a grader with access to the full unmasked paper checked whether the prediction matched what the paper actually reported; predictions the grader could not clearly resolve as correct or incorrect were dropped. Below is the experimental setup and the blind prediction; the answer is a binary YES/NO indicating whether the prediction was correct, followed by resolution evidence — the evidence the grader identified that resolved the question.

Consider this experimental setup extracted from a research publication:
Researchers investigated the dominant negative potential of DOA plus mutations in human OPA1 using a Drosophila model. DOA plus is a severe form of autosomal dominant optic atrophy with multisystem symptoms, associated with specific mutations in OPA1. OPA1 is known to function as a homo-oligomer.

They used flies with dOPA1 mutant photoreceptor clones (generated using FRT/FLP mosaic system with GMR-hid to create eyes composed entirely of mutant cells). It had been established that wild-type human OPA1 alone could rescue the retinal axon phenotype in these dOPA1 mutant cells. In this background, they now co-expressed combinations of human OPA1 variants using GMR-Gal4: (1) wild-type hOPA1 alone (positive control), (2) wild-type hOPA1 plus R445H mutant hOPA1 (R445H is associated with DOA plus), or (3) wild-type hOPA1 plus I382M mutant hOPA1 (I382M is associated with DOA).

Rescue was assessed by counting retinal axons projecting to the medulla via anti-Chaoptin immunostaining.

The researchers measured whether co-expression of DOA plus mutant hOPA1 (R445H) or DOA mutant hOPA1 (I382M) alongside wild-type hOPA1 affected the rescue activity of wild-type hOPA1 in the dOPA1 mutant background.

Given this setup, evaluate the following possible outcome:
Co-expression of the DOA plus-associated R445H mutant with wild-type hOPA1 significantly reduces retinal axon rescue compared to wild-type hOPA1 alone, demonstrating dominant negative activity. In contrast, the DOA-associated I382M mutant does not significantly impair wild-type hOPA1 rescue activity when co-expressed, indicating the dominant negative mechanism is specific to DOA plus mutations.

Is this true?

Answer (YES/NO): YES